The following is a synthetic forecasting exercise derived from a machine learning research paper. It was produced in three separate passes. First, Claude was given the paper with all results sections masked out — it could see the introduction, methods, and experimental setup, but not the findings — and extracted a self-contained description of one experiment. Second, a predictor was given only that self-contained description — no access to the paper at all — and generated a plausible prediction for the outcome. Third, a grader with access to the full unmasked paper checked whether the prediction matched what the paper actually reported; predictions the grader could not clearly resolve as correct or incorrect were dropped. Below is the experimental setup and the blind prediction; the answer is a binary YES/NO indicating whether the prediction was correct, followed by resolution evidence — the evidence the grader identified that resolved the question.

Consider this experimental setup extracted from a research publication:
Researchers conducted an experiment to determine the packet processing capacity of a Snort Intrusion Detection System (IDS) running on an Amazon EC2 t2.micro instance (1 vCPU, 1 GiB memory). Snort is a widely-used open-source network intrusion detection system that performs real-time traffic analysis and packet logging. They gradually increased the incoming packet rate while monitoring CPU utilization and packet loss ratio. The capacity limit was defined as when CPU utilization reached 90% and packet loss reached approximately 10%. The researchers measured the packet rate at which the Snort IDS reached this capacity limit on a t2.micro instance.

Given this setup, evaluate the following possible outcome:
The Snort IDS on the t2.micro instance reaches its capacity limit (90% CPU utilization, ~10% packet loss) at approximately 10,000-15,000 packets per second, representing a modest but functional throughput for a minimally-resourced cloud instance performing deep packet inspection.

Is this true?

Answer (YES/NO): YES